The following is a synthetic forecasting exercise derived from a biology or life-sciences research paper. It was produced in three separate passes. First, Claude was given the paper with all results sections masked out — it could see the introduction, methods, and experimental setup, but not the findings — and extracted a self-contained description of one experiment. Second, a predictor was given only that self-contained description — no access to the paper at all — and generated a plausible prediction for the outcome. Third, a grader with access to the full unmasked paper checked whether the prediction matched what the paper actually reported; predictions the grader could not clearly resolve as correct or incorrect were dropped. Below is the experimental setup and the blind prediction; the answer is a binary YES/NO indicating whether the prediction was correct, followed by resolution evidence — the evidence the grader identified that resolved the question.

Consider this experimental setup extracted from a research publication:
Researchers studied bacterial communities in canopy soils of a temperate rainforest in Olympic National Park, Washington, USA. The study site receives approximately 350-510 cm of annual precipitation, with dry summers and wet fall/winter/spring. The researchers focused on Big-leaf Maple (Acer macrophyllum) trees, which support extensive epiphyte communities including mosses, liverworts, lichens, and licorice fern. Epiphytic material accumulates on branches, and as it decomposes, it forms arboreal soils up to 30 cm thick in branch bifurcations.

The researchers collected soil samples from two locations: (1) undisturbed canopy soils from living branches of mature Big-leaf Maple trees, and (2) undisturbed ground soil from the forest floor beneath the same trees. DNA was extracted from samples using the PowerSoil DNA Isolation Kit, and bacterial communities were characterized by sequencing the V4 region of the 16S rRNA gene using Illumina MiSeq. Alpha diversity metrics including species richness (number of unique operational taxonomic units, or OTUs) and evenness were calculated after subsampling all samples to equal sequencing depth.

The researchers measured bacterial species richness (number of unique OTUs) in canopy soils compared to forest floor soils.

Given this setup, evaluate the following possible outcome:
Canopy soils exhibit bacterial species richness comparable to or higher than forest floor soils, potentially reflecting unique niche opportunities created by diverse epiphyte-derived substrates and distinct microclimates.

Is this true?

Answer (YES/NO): NO